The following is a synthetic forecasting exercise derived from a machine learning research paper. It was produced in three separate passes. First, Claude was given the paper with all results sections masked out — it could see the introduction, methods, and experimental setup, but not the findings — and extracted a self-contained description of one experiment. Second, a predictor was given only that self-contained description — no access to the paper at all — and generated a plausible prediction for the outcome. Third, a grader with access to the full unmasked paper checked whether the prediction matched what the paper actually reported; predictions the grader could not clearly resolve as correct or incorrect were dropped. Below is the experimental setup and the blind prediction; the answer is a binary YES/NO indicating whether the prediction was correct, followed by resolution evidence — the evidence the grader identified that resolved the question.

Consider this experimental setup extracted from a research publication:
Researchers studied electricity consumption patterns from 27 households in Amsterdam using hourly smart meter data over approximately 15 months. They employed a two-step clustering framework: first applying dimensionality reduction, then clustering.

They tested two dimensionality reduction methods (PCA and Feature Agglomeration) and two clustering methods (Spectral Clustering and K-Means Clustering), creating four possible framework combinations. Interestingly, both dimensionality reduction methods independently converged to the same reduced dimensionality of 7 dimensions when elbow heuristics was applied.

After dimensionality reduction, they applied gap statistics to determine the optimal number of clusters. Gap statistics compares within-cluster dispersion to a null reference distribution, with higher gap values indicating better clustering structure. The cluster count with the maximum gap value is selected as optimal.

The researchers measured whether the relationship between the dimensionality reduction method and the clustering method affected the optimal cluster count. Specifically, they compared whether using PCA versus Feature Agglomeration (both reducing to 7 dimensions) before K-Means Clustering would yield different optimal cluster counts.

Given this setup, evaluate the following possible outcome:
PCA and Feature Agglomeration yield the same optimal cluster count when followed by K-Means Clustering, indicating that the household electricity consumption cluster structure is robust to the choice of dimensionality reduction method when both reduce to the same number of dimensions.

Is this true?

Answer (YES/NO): YES